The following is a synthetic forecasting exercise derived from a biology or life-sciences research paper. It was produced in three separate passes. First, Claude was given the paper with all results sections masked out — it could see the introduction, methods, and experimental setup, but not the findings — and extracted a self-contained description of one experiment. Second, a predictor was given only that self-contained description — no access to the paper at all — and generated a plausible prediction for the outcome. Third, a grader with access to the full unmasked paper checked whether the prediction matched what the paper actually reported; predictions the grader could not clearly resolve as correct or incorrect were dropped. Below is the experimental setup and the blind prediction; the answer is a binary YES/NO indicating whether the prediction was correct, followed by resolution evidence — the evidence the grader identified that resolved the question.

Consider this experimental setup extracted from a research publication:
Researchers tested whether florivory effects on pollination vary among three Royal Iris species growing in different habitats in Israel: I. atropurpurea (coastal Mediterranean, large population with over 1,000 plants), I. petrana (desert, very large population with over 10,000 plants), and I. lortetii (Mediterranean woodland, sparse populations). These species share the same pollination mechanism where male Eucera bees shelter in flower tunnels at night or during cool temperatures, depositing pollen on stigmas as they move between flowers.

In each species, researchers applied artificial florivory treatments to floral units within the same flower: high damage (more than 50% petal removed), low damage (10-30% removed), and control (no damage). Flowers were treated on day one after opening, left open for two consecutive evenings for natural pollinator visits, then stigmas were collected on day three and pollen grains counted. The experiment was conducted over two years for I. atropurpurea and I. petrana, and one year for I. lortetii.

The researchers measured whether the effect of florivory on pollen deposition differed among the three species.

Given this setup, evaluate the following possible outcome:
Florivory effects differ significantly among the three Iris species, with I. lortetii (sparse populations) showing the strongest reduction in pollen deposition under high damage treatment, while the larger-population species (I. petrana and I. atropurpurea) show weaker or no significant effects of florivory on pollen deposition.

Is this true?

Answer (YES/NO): NO